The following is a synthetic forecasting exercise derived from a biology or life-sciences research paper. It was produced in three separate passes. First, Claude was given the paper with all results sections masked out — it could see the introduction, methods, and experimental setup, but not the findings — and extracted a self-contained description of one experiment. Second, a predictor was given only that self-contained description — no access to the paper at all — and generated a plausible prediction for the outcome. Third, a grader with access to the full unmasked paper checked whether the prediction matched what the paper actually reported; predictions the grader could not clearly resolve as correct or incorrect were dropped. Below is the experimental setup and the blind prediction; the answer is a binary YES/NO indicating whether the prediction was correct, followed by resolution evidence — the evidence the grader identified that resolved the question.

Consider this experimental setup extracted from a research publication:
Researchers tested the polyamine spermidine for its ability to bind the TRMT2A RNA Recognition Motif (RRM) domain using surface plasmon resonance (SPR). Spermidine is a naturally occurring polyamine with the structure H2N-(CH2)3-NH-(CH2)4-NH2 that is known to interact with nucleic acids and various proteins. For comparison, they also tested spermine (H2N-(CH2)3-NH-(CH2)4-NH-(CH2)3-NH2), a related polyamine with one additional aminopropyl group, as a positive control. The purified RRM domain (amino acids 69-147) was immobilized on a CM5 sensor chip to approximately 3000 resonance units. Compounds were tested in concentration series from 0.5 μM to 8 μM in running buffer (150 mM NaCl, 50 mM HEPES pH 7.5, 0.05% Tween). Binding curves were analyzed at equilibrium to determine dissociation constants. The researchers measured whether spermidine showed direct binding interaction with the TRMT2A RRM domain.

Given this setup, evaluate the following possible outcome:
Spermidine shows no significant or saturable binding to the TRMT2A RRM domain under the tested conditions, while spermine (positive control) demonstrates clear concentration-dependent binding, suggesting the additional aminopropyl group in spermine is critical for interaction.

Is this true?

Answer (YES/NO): NO